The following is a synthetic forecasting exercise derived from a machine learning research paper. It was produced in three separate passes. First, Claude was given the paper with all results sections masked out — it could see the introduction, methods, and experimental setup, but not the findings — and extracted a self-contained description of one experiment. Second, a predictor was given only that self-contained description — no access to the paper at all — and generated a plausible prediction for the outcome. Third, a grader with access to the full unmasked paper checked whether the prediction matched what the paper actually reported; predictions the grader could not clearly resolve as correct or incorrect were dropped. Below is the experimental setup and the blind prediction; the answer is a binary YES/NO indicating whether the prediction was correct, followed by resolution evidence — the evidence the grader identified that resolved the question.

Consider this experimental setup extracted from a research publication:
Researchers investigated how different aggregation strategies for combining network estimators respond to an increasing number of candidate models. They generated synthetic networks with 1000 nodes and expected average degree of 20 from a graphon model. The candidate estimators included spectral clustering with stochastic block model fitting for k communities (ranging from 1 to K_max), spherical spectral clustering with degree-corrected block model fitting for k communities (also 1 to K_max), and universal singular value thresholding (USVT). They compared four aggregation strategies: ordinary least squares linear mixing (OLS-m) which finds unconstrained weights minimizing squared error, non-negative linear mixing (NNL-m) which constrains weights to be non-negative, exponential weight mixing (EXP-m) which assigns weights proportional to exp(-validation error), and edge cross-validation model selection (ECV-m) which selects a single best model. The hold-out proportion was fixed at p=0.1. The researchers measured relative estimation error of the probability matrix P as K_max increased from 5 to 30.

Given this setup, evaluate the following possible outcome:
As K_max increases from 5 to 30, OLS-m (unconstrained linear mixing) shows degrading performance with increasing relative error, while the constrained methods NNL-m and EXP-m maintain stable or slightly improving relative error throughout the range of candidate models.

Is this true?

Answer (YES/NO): NO